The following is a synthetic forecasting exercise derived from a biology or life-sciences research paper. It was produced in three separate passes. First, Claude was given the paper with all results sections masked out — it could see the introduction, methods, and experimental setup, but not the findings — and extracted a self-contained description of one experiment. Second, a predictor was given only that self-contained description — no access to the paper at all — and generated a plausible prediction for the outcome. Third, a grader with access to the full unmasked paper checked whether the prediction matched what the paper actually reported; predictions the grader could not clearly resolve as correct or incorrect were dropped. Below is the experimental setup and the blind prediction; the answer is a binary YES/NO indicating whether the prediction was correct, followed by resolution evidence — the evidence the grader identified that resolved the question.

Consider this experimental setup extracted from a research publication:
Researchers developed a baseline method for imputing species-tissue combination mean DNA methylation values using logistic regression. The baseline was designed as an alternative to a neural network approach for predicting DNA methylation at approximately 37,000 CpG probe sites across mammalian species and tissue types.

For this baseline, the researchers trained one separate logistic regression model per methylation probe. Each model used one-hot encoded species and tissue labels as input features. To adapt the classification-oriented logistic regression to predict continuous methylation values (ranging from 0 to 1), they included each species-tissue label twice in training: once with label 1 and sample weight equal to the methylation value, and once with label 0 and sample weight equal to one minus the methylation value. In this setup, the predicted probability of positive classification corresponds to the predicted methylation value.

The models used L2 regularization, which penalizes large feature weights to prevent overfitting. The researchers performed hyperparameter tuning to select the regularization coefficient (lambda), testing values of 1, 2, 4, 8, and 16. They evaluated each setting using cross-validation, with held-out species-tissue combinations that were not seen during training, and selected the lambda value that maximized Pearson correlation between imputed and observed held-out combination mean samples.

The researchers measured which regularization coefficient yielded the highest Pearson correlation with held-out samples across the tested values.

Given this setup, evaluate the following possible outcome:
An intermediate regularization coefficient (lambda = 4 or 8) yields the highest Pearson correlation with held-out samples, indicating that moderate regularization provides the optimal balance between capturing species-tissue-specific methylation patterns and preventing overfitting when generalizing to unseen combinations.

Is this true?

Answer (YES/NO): NO